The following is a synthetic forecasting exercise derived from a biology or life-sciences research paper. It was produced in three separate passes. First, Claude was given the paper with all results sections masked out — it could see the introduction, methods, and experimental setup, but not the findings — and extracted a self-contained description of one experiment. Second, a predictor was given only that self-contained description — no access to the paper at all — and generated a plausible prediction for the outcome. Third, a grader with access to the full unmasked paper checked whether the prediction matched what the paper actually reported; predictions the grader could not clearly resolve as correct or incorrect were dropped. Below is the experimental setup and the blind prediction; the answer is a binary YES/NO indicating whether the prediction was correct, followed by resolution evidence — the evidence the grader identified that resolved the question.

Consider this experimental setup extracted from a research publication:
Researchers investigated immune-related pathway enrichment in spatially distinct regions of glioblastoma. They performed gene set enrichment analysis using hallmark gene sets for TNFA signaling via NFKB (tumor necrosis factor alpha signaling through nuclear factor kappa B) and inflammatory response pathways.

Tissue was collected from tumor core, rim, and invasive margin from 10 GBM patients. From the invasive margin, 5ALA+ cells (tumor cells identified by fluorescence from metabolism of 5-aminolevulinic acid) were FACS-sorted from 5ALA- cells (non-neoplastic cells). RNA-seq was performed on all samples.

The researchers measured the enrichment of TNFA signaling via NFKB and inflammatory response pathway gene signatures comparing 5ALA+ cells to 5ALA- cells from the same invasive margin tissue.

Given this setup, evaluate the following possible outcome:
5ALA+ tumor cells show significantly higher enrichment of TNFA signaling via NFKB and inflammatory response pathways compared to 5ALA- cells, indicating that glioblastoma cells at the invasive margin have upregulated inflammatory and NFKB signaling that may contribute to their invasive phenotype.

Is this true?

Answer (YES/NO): YES